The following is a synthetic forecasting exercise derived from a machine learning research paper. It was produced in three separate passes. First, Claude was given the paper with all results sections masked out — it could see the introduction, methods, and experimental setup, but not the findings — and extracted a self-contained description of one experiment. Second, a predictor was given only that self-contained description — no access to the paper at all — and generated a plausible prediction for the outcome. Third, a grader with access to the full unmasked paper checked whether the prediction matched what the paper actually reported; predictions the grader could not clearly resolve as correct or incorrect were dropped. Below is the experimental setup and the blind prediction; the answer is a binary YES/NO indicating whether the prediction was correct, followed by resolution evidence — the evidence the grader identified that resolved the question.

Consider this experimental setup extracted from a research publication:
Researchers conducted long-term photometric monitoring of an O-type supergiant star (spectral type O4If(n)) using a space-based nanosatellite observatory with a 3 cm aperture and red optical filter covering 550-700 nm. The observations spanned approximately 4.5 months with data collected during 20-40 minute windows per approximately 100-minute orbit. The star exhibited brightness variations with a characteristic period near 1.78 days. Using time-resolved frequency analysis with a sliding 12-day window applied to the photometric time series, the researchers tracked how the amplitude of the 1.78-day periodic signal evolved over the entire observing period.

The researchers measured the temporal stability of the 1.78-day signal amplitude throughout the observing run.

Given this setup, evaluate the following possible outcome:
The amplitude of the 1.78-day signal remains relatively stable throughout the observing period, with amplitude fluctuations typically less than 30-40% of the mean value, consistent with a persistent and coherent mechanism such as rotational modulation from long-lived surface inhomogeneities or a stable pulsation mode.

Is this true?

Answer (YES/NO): NO